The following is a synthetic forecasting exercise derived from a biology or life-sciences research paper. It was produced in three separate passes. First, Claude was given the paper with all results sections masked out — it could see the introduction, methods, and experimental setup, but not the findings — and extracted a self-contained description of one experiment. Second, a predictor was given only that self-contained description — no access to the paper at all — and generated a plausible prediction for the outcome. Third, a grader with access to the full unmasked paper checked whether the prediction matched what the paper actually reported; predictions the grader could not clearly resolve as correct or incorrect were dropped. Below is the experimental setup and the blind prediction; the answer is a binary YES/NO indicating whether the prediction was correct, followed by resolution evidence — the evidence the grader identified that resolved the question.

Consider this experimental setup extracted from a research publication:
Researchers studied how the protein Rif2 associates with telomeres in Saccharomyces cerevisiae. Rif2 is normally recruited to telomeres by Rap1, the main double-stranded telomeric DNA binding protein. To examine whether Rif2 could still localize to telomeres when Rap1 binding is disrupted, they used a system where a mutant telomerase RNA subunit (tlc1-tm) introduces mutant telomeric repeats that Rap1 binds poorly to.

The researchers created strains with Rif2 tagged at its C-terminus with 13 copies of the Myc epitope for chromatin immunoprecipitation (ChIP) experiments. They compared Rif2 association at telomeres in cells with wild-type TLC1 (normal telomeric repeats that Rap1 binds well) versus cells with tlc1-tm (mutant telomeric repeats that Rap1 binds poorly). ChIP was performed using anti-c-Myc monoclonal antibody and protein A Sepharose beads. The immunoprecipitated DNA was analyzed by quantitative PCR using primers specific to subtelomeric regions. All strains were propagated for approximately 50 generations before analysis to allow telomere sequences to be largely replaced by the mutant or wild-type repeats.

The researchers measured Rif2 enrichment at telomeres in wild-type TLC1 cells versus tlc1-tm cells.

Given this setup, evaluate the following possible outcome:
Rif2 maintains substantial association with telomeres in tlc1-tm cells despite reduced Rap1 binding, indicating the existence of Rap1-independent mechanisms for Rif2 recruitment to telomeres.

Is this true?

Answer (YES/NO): YES